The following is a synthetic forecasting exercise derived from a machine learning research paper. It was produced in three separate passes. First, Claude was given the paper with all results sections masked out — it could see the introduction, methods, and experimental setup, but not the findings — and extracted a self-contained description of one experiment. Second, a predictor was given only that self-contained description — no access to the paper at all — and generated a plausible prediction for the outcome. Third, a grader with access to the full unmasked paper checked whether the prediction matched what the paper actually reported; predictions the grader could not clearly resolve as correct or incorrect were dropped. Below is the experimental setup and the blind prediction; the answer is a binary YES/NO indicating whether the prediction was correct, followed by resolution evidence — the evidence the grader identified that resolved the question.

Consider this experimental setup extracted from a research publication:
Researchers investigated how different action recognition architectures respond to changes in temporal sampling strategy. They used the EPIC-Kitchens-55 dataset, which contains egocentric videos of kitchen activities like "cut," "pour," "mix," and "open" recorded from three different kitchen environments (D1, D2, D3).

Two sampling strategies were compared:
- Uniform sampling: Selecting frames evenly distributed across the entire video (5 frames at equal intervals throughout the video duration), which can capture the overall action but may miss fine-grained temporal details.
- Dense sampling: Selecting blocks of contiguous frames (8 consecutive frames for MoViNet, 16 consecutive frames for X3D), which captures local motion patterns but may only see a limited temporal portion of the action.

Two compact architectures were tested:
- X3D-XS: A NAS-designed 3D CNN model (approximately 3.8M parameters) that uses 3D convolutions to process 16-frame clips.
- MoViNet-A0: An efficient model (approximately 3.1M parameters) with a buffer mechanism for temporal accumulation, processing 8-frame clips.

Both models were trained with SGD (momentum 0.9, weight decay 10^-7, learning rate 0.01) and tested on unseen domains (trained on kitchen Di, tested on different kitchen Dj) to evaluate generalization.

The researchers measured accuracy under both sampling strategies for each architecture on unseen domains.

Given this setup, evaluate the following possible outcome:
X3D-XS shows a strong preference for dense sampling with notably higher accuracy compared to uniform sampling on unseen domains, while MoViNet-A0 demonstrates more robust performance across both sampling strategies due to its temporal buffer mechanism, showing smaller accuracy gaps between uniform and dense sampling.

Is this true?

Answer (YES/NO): NO